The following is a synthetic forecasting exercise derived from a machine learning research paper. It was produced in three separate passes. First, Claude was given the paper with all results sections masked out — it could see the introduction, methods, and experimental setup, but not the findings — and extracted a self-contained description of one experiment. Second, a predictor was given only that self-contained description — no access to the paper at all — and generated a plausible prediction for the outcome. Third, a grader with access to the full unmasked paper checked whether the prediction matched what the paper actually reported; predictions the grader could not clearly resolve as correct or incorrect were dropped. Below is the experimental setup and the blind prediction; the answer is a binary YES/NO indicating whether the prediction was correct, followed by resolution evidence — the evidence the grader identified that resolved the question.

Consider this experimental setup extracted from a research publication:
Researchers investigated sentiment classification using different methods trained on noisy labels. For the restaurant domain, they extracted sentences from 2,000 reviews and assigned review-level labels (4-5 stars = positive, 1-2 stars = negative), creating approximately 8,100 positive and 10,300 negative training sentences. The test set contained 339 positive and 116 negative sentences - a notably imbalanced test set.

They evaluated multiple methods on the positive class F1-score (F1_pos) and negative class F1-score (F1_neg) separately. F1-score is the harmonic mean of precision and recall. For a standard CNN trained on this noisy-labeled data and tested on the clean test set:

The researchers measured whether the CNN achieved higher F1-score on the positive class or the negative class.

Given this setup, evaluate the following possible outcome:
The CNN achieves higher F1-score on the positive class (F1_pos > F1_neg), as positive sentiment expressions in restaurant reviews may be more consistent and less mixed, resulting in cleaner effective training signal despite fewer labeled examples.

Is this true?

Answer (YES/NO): YES